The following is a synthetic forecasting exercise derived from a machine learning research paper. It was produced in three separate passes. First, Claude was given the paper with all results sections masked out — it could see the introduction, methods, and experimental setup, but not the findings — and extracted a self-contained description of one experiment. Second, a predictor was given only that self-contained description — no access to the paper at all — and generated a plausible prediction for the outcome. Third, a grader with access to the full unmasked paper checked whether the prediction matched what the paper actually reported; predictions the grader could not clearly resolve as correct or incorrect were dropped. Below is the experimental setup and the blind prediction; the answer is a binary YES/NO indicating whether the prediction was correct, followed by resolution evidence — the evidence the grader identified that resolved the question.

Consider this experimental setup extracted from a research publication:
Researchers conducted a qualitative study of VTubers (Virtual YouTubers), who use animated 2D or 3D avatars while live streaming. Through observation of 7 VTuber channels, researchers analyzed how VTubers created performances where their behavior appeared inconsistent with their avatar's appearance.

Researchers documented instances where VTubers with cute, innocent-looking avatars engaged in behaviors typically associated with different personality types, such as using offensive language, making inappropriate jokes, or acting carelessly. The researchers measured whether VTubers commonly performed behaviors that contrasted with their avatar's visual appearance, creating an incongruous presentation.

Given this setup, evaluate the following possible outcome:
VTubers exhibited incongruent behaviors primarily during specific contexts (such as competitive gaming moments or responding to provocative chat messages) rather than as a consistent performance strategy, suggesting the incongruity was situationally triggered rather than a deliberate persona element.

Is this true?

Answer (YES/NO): NO